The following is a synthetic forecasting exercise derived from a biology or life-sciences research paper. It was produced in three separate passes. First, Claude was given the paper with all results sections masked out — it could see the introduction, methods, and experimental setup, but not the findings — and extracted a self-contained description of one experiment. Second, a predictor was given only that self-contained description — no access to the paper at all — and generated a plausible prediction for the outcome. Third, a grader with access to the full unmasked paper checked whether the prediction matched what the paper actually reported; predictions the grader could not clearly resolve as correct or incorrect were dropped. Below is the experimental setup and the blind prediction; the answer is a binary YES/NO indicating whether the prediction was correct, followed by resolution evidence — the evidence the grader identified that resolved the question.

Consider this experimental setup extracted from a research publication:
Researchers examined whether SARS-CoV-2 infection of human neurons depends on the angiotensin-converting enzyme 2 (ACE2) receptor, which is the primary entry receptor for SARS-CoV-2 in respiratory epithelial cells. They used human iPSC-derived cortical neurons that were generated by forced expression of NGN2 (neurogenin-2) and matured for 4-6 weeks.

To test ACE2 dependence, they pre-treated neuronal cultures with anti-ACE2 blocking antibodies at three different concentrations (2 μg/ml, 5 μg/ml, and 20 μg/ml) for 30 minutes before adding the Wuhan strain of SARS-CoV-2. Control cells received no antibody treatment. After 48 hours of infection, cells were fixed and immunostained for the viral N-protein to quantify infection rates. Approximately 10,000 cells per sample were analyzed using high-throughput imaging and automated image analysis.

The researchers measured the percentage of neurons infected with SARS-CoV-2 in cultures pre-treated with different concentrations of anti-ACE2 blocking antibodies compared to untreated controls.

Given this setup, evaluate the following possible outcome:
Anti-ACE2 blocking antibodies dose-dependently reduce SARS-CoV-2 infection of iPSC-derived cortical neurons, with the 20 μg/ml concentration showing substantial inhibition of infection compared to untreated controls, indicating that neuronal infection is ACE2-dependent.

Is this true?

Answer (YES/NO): NO